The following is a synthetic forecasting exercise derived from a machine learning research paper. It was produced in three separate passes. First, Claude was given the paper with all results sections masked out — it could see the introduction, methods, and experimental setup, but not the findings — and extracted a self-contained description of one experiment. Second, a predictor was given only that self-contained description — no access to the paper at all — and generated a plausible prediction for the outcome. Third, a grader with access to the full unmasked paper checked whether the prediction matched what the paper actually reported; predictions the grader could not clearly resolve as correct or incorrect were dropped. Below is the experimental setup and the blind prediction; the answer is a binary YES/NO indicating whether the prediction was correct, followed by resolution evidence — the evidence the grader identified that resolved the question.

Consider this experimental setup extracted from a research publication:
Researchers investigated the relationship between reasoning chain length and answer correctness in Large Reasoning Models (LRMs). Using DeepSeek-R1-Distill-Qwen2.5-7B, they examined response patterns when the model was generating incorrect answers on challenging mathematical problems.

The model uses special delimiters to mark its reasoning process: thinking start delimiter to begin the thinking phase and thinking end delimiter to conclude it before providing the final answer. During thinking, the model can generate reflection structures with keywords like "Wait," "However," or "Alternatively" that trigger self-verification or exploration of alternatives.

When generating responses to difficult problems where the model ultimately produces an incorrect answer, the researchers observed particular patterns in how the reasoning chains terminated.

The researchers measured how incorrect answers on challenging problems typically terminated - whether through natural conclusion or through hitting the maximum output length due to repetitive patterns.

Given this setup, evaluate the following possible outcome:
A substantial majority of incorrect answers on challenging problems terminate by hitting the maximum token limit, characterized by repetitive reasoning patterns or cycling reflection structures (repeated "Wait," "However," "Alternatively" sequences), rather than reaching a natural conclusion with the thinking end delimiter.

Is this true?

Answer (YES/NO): YES